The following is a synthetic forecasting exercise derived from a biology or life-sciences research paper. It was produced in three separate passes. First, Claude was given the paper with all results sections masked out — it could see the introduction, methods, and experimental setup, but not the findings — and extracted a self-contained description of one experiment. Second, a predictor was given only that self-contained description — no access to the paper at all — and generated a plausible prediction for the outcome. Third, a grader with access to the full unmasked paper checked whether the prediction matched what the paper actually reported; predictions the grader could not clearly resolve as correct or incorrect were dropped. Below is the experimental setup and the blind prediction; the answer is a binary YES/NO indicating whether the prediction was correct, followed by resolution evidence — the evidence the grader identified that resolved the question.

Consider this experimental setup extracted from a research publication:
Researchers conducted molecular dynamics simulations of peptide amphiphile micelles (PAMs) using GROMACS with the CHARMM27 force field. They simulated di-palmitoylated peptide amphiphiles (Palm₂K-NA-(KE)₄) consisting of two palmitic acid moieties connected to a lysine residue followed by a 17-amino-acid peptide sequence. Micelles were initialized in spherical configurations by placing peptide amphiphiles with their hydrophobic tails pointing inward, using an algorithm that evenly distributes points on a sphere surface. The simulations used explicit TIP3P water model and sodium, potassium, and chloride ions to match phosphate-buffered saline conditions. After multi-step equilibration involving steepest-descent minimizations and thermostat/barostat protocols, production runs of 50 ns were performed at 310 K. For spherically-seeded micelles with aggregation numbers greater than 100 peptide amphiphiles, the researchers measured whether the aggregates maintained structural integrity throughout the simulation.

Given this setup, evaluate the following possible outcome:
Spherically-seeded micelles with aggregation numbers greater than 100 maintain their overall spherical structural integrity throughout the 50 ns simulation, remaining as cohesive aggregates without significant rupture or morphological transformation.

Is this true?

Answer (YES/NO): NO